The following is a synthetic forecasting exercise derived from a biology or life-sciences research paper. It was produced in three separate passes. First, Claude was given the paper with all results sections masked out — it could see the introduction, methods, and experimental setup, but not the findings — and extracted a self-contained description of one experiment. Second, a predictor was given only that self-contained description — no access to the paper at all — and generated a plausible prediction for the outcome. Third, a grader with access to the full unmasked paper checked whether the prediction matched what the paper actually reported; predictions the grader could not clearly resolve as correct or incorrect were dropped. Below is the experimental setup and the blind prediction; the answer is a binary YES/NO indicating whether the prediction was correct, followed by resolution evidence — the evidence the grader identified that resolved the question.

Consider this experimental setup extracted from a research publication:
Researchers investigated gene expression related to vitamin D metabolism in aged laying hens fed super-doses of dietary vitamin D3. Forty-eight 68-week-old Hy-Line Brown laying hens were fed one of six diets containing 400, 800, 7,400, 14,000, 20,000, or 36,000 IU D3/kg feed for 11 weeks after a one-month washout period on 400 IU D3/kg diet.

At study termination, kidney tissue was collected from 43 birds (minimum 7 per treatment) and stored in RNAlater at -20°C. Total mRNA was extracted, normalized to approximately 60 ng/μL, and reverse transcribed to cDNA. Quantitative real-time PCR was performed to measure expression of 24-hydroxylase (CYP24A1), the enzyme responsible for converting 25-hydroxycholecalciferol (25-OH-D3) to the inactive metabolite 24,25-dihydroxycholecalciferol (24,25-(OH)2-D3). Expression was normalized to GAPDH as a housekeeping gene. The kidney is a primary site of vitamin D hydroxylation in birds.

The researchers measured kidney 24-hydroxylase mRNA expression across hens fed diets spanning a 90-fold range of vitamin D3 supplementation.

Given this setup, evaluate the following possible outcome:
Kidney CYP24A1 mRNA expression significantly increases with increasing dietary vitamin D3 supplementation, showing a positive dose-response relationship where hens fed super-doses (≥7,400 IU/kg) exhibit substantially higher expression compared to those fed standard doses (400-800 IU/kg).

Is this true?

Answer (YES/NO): NO